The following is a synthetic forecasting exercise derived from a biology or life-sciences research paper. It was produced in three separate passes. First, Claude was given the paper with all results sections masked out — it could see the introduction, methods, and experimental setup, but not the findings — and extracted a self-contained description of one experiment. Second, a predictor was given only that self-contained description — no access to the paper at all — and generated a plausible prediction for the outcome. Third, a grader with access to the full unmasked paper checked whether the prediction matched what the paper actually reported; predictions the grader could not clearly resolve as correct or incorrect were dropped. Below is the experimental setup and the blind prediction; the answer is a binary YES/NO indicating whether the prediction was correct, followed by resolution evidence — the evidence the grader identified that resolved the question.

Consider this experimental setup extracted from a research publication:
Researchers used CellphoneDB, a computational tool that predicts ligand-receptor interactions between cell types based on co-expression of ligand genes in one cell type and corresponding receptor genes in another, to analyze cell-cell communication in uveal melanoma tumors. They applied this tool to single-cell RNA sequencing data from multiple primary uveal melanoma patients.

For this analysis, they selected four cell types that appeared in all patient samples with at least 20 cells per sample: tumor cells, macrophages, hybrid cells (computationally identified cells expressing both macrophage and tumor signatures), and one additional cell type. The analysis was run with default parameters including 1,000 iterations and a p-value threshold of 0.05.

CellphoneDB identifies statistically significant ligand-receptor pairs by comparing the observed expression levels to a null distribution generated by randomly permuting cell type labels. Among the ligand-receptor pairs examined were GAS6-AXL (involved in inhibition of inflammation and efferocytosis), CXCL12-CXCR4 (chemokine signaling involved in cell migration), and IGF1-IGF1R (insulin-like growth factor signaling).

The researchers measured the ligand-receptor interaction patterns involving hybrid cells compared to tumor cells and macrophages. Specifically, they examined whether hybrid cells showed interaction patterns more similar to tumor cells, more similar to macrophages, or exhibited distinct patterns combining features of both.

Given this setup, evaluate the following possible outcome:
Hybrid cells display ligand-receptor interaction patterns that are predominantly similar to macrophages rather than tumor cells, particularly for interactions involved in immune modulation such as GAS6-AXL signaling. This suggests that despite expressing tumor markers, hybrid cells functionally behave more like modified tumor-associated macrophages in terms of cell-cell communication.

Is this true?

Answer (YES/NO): NO